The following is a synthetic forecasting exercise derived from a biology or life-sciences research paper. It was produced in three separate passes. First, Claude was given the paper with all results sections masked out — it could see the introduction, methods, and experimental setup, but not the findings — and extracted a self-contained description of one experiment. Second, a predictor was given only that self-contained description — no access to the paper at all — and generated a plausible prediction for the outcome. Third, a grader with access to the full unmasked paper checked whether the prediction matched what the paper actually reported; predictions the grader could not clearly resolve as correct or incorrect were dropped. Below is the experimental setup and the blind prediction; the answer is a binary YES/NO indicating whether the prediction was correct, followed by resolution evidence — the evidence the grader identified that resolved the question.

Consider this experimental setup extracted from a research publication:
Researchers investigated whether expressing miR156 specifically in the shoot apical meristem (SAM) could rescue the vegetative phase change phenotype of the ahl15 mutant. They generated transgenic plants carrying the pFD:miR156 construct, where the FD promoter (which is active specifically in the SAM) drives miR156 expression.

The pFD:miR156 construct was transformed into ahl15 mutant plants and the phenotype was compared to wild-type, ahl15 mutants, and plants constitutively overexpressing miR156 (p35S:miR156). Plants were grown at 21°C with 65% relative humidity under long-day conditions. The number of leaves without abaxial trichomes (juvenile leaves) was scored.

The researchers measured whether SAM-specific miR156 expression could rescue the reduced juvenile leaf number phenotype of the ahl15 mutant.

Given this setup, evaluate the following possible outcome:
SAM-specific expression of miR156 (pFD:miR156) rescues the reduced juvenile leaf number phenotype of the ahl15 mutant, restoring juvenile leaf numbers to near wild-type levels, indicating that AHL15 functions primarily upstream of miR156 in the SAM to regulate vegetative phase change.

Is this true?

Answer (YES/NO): NO